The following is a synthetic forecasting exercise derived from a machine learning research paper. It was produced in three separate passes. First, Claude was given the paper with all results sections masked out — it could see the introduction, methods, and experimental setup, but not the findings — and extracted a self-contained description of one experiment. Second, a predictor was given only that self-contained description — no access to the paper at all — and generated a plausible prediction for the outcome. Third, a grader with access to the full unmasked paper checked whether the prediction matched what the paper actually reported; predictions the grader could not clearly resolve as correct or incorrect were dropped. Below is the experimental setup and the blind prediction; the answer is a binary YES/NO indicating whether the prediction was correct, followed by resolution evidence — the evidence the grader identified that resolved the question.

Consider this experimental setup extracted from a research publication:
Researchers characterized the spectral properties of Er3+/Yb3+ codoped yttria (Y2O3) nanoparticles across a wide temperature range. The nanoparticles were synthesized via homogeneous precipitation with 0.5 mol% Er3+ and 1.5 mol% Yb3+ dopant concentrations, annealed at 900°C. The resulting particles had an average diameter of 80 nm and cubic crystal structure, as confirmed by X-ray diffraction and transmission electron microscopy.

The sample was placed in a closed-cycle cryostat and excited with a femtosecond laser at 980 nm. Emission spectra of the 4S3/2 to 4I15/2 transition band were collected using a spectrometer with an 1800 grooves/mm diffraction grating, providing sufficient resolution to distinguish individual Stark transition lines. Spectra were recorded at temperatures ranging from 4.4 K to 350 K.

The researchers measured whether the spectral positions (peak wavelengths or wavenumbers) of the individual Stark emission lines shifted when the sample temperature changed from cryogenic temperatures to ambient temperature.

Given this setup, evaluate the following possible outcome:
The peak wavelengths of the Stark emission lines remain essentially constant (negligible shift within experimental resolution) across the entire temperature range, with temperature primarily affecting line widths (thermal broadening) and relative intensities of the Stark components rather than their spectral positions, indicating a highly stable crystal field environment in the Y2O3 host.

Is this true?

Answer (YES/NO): NO